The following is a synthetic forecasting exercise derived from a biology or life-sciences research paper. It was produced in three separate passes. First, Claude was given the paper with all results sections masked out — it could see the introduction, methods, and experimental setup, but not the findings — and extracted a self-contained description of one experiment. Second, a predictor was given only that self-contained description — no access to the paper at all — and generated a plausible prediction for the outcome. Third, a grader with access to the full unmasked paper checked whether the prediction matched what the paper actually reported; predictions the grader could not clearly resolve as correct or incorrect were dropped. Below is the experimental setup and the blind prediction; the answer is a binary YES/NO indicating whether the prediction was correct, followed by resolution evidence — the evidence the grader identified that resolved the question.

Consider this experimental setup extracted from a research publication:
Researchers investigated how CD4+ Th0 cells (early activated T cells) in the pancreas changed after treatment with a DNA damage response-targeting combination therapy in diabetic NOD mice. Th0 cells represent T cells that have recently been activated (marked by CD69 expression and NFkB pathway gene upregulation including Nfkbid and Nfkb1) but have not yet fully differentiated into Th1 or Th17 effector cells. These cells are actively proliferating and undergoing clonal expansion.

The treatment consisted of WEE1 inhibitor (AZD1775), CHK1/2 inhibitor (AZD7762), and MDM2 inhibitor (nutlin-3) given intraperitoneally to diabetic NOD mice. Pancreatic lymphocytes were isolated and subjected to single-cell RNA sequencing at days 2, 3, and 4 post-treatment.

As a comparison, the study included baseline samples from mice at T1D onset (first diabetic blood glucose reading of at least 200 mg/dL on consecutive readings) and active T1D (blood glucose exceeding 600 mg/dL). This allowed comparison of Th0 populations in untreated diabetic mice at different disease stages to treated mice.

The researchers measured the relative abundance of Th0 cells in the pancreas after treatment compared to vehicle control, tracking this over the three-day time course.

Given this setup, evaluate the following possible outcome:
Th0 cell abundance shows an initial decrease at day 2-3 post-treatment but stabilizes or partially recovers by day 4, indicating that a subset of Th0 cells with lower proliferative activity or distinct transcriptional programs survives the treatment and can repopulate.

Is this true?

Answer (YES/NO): NO